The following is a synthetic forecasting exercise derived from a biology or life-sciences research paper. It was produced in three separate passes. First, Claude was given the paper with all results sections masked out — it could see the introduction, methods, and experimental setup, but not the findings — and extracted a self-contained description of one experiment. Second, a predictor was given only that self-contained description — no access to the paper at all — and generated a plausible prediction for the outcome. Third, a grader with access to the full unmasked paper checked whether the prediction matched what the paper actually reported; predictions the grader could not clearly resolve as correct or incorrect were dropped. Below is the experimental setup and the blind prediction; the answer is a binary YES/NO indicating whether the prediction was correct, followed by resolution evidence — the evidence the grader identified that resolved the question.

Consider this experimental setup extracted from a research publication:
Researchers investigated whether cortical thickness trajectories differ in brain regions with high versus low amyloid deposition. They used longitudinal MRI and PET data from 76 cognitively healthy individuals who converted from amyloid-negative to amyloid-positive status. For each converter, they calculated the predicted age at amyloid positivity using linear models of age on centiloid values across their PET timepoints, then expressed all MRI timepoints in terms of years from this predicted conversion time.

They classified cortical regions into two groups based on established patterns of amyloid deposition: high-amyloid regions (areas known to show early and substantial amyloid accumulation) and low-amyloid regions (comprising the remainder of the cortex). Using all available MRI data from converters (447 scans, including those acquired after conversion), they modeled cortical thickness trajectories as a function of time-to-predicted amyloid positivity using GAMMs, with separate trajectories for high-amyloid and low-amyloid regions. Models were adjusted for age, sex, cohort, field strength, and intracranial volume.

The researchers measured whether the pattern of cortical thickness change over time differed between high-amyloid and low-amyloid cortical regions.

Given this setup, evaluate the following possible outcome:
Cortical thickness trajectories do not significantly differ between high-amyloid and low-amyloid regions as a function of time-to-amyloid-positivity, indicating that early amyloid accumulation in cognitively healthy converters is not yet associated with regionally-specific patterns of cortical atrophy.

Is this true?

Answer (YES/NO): NO